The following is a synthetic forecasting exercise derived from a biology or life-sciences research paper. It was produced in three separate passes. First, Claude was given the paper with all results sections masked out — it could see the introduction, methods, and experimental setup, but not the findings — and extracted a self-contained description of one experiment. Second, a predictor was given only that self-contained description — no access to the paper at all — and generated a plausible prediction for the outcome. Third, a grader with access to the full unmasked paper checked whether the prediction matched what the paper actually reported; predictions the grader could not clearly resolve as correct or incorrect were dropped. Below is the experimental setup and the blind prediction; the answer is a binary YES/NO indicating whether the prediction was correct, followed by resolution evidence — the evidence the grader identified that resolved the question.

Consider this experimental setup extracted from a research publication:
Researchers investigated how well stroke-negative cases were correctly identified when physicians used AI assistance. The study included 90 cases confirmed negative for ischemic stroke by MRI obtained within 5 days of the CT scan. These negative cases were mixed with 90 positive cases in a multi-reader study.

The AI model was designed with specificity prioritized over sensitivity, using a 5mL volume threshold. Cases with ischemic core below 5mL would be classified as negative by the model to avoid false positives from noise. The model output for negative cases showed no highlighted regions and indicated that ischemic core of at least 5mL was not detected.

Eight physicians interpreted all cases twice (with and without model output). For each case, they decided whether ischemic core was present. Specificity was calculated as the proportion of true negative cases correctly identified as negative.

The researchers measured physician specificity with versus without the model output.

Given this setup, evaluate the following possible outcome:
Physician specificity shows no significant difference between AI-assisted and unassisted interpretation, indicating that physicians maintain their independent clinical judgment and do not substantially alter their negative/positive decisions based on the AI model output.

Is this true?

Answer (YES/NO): NO